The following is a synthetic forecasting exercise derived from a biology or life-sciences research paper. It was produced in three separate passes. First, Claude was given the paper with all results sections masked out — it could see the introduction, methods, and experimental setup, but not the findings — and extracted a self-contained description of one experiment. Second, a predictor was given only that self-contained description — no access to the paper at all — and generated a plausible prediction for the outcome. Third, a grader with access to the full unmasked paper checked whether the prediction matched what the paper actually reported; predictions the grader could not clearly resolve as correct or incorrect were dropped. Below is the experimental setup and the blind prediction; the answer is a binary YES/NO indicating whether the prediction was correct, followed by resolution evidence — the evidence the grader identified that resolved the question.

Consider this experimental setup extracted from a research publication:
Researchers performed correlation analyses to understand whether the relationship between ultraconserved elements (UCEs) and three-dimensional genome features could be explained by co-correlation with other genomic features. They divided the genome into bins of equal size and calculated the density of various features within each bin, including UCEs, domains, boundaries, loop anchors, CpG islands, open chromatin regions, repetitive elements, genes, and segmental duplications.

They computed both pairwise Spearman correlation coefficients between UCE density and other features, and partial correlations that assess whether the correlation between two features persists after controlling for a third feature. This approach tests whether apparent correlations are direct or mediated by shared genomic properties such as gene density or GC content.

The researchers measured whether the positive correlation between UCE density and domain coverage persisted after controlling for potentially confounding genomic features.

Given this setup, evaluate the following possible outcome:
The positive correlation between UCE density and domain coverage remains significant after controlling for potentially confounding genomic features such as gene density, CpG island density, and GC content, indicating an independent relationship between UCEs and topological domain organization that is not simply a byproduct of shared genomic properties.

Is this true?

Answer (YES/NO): YES